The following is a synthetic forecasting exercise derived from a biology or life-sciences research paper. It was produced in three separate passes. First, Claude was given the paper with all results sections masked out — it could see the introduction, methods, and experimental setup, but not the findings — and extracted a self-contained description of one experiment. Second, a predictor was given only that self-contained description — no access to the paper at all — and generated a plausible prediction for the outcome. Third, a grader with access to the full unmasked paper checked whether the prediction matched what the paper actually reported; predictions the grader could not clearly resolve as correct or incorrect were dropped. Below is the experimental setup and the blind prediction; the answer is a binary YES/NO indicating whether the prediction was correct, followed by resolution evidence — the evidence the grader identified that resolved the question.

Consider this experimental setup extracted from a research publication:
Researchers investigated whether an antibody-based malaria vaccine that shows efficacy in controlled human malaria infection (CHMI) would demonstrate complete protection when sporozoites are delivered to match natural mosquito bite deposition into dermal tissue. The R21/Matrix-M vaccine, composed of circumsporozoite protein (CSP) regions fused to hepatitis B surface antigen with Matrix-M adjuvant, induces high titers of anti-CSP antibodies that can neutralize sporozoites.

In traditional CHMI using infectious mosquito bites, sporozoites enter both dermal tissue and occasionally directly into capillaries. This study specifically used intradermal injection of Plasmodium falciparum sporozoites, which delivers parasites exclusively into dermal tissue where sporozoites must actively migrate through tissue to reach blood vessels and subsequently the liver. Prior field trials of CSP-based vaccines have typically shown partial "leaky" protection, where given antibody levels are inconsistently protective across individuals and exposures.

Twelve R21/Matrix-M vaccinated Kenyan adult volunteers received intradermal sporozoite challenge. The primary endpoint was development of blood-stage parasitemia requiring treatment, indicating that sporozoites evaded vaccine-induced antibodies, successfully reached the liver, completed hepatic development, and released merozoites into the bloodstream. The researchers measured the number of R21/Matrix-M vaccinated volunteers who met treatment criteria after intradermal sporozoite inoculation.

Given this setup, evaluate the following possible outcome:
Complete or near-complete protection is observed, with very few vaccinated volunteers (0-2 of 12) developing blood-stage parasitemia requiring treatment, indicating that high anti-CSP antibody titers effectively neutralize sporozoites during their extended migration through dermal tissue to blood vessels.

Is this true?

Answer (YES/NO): YES